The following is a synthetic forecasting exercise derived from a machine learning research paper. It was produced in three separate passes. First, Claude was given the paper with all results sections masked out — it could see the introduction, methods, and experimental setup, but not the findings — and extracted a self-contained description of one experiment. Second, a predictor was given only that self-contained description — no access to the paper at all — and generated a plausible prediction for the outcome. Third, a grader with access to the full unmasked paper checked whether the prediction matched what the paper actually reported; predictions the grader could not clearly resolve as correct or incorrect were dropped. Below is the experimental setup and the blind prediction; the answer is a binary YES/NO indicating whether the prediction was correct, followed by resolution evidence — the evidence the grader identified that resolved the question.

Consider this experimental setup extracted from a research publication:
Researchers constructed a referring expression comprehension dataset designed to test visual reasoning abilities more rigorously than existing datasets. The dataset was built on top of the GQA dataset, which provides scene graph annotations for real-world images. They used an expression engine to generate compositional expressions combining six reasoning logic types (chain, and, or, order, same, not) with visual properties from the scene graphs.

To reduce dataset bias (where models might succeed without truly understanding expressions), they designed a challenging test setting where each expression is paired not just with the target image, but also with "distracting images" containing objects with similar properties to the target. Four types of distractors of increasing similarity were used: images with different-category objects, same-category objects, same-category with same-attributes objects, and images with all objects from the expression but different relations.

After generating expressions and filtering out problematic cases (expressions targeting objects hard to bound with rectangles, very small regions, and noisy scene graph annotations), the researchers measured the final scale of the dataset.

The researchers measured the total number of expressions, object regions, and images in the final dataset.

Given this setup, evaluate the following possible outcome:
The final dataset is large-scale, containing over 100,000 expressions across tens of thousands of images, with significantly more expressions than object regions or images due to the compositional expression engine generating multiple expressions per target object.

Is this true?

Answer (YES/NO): NO